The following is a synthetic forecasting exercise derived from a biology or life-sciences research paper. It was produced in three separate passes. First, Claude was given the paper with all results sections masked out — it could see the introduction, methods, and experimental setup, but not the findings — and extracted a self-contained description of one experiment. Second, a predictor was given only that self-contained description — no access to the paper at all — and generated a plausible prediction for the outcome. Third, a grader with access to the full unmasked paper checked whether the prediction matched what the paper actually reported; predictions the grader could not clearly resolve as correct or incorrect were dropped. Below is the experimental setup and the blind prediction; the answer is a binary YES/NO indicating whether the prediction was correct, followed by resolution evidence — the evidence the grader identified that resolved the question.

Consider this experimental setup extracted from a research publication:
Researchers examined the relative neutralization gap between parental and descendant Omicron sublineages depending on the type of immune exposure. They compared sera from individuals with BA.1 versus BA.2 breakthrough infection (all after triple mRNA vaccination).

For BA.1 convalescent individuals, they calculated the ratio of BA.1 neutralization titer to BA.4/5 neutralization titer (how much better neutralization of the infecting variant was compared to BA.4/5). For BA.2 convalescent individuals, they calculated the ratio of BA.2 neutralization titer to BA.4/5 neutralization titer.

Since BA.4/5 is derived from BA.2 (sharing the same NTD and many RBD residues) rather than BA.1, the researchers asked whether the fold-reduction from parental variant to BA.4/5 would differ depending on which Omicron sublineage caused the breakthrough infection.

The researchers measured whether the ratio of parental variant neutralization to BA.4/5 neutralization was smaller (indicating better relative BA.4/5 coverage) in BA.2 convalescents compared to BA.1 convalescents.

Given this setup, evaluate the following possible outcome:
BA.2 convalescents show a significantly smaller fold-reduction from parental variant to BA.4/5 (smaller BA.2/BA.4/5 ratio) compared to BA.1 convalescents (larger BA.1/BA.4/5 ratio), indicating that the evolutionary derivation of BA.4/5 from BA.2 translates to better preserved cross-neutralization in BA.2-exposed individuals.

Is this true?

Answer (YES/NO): YES